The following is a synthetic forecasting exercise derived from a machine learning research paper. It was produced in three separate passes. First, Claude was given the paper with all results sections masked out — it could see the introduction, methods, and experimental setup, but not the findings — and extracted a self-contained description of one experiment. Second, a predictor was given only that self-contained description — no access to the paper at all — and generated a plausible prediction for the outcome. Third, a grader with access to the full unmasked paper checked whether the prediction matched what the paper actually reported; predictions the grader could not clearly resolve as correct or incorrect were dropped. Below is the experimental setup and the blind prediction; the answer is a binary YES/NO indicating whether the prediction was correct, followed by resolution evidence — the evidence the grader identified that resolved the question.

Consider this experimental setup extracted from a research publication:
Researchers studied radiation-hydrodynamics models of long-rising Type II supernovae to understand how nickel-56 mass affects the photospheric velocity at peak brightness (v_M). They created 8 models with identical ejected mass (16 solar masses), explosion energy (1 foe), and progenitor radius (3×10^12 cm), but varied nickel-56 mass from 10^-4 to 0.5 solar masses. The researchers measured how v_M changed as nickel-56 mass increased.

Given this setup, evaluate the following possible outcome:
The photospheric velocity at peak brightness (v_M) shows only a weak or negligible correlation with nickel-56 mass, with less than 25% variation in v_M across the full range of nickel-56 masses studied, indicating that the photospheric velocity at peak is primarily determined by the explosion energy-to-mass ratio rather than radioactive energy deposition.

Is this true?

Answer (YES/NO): NO